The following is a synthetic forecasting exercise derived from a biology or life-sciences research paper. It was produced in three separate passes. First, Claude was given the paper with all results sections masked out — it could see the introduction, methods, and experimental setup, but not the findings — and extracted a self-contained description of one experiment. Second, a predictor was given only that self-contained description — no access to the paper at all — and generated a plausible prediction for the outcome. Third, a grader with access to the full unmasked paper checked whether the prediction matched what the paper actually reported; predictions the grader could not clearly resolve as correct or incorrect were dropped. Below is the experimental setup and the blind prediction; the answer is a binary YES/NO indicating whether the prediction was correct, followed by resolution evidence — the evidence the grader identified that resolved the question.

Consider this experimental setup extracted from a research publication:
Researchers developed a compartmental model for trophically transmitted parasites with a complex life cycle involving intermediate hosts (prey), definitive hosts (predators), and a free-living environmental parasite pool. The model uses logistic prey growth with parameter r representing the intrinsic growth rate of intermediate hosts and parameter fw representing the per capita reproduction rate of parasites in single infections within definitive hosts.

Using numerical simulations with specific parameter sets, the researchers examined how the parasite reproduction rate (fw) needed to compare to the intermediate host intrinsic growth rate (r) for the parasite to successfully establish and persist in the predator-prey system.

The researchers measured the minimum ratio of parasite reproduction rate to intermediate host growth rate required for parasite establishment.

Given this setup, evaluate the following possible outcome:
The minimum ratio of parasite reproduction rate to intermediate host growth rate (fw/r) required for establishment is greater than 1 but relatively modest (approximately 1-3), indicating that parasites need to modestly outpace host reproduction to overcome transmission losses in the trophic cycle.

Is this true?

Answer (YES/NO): NO